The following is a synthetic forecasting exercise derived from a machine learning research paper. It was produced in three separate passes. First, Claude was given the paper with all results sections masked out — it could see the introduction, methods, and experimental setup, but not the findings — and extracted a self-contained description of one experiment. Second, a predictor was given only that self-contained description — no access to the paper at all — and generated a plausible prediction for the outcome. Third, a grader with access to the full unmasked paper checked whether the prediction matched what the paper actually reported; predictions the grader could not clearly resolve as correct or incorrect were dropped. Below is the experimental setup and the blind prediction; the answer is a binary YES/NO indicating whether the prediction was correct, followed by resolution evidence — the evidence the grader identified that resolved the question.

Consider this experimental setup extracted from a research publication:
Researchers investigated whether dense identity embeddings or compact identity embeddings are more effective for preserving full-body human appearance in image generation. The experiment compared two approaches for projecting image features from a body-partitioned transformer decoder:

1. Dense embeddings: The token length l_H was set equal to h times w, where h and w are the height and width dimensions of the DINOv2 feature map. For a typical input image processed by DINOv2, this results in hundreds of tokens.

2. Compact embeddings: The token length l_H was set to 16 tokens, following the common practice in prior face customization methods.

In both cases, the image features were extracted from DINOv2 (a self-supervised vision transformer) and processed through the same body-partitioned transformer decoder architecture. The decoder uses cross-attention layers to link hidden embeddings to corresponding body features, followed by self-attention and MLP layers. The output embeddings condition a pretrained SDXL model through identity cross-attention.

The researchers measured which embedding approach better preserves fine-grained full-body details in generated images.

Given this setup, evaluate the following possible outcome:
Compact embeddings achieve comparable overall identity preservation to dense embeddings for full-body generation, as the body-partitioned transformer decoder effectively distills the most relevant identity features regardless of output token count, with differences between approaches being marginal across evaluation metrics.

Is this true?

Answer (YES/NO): NO